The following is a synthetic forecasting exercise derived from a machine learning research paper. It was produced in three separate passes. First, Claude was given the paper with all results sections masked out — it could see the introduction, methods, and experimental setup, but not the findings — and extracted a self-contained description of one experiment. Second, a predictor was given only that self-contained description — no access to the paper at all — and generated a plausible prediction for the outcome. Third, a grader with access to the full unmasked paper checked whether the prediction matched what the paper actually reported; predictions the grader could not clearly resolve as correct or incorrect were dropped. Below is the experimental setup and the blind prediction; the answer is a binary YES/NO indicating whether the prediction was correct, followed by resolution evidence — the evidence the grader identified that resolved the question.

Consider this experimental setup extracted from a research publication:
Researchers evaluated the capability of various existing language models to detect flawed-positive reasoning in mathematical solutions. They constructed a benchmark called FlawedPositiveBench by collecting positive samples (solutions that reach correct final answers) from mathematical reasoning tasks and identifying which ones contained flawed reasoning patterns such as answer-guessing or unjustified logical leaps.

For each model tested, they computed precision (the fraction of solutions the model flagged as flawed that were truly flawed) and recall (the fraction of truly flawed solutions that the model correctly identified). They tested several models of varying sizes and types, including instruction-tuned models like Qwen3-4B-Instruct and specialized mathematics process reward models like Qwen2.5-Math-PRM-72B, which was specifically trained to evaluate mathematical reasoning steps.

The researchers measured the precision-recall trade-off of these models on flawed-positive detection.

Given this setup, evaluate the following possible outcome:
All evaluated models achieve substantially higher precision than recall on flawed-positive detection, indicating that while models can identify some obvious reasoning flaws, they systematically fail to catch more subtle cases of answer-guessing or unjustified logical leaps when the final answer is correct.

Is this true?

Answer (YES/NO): NO